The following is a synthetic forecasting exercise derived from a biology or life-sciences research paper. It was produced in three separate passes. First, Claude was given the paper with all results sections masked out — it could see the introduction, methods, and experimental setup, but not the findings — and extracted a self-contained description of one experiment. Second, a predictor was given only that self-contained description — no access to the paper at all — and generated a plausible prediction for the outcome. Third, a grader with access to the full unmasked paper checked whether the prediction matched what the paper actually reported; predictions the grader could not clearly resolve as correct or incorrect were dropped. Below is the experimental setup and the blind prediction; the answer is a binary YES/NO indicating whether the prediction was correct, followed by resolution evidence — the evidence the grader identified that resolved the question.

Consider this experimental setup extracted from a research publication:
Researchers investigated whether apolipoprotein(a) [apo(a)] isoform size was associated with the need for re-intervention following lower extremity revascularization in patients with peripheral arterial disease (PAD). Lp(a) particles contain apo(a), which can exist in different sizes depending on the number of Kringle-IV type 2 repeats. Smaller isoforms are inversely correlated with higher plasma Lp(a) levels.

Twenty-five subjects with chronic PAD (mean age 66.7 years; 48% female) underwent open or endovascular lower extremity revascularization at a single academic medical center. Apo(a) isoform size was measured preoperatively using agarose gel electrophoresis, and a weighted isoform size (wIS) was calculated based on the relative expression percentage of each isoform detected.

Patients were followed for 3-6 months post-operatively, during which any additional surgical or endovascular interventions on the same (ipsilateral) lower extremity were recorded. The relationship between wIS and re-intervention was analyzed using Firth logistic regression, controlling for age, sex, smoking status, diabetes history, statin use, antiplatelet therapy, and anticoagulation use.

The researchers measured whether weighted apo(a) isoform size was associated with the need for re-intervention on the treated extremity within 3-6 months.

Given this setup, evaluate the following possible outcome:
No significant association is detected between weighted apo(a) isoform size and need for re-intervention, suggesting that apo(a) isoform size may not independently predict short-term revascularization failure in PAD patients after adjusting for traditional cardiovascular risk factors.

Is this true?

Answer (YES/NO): YES